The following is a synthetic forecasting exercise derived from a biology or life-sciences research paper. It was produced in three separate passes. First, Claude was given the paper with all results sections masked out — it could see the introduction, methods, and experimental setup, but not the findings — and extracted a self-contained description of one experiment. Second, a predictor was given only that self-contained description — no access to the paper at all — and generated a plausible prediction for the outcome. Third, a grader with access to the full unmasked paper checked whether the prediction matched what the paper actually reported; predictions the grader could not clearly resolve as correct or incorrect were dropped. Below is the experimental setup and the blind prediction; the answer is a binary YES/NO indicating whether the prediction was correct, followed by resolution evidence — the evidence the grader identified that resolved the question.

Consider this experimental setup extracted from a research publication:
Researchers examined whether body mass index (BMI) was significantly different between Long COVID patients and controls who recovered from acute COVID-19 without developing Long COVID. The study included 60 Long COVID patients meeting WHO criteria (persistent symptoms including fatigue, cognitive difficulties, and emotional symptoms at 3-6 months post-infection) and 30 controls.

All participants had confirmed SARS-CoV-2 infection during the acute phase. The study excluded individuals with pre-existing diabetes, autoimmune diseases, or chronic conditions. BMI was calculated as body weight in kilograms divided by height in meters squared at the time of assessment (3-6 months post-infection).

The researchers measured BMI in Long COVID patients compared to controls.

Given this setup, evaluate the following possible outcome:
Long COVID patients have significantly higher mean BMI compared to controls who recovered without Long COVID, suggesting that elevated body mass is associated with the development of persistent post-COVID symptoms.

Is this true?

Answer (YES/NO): NO